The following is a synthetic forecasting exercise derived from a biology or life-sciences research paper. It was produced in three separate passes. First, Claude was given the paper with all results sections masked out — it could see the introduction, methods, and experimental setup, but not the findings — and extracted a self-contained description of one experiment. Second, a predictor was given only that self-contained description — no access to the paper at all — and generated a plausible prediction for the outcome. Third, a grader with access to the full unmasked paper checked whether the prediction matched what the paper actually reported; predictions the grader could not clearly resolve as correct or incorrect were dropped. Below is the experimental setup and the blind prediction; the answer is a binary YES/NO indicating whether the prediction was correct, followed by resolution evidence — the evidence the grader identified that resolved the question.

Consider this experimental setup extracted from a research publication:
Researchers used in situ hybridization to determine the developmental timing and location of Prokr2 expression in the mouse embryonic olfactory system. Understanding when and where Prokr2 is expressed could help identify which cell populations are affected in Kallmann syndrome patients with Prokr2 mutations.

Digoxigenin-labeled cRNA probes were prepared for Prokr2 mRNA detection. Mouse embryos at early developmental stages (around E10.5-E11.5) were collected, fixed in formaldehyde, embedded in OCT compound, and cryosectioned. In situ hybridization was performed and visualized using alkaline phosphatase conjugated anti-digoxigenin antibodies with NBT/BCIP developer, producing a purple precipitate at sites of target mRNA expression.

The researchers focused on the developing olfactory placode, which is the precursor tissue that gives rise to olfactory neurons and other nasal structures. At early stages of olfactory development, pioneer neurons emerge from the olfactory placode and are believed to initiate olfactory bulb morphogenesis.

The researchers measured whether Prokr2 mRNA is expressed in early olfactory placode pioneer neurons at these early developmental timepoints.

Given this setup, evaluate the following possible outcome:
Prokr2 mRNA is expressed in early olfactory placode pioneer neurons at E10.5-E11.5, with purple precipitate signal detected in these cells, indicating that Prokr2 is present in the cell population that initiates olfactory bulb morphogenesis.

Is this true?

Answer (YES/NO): YES